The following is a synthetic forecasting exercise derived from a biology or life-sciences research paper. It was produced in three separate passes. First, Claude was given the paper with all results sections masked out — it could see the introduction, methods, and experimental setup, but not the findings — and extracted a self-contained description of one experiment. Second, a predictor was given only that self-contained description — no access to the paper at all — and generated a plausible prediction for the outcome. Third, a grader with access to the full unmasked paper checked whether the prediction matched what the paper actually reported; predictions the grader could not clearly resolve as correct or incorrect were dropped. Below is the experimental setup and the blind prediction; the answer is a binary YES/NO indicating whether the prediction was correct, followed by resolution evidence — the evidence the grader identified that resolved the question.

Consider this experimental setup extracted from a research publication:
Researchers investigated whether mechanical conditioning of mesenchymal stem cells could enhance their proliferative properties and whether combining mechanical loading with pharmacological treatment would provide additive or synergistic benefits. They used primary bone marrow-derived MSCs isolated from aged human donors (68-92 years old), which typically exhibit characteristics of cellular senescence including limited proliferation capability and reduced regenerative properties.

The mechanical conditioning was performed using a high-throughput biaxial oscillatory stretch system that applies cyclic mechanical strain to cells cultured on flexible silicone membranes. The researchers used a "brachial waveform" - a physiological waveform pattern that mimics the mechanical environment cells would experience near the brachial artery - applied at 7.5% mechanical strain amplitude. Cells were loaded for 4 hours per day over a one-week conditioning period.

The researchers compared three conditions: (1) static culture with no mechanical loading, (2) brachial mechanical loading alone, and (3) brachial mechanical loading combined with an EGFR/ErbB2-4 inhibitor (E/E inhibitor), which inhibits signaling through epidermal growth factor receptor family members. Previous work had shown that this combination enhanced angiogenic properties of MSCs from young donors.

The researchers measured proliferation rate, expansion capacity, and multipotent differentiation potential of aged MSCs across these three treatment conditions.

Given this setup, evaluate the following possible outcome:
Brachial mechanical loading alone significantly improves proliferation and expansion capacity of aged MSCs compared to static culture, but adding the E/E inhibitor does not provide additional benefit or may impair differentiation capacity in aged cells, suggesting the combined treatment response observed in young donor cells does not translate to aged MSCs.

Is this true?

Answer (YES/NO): YES